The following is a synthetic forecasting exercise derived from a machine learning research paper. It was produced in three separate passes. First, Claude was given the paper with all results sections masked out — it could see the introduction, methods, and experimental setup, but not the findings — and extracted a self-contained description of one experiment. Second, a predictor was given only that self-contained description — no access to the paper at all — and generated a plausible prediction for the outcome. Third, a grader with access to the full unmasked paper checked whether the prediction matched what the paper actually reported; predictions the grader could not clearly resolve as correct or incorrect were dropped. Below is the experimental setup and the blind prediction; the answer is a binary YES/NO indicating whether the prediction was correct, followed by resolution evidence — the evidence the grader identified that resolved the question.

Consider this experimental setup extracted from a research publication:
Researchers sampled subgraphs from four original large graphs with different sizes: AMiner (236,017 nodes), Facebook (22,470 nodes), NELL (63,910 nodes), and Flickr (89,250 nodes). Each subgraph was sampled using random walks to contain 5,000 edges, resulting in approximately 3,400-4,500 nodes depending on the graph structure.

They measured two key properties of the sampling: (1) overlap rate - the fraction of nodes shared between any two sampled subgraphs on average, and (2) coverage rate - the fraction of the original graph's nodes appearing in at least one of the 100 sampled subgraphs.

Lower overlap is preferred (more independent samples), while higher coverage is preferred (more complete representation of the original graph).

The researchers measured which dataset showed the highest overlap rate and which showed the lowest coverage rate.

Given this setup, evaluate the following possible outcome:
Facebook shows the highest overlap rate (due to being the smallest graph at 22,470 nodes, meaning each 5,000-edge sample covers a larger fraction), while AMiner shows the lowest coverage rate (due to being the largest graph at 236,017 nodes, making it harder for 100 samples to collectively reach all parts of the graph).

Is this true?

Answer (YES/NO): YES